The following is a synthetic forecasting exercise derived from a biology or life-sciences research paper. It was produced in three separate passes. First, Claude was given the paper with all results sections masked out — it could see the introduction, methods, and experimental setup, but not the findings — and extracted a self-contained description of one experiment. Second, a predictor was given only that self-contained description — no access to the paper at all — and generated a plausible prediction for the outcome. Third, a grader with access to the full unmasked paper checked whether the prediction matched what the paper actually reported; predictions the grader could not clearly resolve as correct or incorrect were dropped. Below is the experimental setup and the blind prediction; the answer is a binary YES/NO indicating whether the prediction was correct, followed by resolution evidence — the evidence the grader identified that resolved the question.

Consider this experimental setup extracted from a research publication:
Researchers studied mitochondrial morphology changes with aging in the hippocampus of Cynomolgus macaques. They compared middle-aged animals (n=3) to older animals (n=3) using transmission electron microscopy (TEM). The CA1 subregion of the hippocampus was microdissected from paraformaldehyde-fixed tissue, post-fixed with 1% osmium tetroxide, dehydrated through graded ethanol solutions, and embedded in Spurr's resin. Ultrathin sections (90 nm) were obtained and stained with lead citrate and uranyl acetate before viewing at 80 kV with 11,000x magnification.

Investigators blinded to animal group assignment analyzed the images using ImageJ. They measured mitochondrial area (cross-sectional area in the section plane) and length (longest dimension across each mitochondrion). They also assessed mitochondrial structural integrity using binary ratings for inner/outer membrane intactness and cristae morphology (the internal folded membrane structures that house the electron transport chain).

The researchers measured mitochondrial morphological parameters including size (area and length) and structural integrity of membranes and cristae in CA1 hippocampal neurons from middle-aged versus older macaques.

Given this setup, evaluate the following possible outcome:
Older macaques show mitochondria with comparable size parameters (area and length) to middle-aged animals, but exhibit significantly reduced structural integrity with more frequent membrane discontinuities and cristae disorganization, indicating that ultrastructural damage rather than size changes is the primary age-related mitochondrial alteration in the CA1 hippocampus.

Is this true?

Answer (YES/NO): NO